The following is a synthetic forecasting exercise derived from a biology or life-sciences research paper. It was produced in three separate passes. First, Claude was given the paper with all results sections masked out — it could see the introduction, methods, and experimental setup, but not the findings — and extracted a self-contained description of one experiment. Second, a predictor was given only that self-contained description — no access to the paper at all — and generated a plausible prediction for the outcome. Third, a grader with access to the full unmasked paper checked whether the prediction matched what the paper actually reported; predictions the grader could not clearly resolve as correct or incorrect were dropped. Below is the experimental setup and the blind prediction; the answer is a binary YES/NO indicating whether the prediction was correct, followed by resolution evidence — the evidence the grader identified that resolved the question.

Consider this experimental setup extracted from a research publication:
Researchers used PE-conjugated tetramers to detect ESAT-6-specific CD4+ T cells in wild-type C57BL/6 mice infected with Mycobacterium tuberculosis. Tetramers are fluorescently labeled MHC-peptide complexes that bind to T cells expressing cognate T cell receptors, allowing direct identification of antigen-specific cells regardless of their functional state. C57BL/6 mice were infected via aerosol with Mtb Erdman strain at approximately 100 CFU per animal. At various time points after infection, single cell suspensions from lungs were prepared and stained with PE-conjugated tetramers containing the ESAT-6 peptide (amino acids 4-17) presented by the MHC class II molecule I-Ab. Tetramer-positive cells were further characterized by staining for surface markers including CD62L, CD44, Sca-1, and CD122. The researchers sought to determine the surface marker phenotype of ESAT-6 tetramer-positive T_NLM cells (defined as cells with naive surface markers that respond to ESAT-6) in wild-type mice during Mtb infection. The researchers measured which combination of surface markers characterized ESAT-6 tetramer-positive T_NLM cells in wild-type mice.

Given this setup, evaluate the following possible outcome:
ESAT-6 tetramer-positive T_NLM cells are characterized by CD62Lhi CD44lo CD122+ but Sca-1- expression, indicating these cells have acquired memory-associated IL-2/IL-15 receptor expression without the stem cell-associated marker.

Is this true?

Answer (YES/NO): NO